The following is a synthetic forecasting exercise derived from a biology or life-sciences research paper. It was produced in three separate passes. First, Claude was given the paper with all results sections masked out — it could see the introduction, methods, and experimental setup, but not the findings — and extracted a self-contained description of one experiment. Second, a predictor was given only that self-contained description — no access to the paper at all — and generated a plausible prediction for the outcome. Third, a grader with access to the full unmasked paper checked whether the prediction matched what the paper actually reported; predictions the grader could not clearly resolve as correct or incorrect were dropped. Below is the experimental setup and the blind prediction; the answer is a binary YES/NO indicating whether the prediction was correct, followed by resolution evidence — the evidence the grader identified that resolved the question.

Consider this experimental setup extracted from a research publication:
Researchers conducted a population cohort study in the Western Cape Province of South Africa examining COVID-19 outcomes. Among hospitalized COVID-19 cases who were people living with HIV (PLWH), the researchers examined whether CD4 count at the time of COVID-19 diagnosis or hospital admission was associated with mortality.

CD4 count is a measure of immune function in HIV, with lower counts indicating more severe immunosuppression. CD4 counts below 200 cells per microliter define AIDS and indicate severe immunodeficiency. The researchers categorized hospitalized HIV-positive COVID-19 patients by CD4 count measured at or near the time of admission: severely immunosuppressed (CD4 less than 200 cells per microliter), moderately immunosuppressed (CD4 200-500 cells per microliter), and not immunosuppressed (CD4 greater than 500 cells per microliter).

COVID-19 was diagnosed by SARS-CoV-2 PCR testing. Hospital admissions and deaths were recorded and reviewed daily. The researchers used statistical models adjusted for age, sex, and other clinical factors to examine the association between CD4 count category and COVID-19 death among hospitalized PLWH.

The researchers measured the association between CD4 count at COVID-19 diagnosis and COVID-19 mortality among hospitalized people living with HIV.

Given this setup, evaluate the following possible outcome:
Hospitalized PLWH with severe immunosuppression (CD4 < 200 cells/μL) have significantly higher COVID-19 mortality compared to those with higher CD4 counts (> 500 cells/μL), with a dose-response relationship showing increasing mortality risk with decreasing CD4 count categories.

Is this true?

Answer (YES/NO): NO